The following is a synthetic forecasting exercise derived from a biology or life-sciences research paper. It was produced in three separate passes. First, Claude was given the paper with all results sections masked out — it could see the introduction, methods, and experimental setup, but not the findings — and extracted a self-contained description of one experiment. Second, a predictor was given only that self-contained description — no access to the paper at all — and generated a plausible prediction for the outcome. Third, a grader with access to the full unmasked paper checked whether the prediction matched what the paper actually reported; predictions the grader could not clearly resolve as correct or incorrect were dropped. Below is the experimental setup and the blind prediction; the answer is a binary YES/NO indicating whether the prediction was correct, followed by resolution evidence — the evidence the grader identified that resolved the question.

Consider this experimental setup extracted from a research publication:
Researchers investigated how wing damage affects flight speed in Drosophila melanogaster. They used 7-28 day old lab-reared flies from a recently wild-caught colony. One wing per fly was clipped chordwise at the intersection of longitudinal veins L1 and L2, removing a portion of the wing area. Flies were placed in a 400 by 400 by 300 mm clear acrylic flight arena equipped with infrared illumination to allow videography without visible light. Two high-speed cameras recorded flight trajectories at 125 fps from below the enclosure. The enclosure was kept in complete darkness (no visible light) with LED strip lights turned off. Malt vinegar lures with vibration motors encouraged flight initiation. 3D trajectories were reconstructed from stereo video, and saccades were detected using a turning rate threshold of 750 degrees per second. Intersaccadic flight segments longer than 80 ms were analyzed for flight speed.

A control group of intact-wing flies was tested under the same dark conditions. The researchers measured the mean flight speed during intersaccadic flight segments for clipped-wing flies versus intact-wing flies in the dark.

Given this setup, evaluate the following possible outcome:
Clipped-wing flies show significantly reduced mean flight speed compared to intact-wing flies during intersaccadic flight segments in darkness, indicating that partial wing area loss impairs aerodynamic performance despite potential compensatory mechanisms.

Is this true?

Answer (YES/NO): NO